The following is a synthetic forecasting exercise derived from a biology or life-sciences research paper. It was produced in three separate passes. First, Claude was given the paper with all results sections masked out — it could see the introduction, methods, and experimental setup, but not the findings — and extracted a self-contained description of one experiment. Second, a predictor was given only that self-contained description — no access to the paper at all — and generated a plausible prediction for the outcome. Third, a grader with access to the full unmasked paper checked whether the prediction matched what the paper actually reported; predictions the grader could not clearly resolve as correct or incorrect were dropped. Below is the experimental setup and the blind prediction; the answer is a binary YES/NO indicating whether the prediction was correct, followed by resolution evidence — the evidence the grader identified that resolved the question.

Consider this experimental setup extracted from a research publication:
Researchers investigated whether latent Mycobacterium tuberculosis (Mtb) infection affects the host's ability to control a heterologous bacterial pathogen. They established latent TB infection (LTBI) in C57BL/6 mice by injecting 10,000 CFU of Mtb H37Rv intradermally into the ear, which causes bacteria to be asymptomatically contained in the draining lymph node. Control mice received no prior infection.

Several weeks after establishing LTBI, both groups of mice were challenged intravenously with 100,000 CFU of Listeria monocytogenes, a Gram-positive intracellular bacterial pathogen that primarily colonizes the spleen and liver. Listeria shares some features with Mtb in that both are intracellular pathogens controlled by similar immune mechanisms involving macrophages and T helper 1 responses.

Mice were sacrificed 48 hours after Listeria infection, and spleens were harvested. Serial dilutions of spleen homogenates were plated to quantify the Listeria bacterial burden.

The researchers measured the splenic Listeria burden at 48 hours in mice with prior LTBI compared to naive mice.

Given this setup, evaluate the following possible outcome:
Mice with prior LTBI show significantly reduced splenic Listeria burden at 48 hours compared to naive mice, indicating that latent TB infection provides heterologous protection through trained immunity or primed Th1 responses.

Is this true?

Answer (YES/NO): YES